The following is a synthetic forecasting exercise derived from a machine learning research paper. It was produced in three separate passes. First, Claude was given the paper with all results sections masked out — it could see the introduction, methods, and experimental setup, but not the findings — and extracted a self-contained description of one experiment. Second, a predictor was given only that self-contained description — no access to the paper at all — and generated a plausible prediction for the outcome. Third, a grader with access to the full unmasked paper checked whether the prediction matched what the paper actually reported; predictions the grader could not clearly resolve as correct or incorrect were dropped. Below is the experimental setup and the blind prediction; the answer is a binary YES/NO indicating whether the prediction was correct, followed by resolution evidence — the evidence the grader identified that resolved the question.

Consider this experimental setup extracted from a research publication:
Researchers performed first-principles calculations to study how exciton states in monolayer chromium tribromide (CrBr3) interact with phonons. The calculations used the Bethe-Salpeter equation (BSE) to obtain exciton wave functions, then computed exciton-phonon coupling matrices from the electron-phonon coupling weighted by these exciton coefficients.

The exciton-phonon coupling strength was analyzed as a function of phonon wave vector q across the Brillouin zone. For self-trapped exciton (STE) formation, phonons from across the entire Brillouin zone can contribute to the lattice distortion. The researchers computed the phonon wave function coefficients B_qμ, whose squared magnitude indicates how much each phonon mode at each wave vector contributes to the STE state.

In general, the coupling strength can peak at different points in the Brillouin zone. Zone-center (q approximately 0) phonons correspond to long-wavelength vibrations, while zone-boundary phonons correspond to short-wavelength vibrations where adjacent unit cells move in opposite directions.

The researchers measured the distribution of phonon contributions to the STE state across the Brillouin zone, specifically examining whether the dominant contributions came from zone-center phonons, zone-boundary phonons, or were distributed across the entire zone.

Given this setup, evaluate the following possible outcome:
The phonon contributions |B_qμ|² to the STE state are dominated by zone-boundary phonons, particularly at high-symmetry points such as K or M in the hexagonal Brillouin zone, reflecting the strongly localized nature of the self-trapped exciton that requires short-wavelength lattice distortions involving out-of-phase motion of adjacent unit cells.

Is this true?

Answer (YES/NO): NO